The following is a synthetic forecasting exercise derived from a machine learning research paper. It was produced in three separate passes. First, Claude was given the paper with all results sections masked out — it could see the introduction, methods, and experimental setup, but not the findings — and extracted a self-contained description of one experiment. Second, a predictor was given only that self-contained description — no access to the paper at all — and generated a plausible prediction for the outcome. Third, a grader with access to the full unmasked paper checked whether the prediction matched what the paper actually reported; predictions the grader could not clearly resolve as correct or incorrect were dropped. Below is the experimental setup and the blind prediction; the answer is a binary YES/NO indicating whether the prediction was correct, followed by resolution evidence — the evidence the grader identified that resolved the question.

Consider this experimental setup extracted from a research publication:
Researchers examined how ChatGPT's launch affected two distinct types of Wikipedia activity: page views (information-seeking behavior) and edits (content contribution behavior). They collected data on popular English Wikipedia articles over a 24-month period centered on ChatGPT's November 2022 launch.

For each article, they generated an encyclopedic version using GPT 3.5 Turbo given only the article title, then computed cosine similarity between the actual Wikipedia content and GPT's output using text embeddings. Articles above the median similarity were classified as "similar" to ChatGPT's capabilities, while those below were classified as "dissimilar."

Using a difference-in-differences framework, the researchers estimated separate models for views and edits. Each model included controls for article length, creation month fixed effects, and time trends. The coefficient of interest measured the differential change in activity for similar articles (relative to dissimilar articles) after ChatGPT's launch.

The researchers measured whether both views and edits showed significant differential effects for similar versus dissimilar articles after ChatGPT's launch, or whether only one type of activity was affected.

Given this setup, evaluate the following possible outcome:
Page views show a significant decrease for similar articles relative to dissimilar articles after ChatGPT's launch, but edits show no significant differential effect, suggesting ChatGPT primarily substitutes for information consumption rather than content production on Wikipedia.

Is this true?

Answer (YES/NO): YES